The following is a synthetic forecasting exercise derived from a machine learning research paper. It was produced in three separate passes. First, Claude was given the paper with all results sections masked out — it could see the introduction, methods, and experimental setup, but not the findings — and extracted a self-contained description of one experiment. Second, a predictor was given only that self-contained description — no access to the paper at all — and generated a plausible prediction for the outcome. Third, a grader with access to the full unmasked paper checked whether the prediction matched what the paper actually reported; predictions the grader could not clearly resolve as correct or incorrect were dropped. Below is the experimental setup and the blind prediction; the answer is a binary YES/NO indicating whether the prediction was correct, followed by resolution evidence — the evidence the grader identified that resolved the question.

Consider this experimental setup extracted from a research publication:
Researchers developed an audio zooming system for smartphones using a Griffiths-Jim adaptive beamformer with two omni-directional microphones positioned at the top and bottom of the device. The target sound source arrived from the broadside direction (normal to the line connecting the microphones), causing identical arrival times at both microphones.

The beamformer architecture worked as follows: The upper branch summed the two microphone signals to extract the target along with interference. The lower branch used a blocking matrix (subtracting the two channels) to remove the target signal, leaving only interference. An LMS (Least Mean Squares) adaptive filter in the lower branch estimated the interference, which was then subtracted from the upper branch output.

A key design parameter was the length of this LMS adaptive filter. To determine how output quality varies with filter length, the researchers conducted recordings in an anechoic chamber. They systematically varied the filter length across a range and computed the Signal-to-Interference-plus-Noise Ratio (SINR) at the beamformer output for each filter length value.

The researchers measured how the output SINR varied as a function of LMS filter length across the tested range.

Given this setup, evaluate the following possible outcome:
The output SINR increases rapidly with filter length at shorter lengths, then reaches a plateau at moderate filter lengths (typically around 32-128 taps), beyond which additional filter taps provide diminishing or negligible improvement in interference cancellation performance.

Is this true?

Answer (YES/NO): NO